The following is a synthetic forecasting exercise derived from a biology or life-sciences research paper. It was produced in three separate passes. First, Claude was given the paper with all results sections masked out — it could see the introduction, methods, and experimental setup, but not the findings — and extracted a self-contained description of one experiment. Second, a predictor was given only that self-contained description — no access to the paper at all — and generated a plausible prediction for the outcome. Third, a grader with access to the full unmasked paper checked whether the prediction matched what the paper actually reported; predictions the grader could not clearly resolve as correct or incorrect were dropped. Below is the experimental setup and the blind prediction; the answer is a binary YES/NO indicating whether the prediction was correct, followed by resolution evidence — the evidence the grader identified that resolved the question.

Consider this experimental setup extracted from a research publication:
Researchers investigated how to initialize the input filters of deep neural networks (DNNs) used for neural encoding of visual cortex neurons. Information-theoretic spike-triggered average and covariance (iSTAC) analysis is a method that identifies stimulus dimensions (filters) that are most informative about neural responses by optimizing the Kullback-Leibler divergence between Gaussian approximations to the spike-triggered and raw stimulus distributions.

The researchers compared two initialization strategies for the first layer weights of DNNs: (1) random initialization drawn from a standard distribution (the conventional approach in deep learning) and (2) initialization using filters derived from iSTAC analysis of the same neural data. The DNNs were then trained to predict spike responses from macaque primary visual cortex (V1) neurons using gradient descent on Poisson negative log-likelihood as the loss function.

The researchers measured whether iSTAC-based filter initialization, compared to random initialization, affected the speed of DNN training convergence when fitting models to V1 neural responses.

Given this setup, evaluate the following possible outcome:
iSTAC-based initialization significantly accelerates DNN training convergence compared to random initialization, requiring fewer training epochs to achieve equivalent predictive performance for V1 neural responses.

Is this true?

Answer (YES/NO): YES